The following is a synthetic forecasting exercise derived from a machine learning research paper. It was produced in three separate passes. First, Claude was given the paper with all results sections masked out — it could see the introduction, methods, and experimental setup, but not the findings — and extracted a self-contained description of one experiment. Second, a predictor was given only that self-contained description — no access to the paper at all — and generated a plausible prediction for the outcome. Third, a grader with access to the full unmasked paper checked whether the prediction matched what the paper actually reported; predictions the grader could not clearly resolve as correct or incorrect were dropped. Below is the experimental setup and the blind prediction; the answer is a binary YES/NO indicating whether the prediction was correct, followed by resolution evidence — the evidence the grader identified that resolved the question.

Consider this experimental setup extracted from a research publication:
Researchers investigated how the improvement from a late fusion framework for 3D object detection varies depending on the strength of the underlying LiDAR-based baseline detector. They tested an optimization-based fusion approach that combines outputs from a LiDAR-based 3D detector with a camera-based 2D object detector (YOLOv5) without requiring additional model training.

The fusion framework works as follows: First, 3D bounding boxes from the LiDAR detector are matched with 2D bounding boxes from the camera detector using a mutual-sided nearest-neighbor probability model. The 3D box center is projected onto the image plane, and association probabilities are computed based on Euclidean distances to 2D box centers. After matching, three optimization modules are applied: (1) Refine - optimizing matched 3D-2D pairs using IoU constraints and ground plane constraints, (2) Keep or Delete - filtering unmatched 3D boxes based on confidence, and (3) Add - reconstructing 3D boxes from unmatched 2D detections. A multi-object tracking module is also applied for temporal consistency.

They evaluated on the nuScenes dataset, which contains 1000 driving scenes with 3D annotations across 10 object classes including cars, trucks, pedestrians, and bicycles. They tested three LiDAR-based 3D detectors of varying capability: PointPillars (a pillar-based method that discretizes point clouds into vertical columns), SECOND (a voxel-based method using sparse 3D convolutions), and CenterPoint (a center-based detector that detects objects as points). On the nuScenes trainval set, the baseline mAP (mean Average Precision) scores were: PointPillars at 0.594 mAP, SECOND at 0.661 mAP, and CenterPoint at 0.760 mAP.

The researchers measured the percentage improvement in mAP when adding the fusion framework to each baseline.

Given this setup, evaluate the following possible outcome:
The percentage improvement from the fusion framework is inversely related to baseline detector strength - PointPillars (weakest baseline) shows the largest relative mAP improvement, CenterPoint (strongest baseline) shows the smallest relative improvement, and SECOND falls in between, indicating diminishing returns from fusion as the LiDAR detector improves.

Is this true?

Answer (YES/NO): YES